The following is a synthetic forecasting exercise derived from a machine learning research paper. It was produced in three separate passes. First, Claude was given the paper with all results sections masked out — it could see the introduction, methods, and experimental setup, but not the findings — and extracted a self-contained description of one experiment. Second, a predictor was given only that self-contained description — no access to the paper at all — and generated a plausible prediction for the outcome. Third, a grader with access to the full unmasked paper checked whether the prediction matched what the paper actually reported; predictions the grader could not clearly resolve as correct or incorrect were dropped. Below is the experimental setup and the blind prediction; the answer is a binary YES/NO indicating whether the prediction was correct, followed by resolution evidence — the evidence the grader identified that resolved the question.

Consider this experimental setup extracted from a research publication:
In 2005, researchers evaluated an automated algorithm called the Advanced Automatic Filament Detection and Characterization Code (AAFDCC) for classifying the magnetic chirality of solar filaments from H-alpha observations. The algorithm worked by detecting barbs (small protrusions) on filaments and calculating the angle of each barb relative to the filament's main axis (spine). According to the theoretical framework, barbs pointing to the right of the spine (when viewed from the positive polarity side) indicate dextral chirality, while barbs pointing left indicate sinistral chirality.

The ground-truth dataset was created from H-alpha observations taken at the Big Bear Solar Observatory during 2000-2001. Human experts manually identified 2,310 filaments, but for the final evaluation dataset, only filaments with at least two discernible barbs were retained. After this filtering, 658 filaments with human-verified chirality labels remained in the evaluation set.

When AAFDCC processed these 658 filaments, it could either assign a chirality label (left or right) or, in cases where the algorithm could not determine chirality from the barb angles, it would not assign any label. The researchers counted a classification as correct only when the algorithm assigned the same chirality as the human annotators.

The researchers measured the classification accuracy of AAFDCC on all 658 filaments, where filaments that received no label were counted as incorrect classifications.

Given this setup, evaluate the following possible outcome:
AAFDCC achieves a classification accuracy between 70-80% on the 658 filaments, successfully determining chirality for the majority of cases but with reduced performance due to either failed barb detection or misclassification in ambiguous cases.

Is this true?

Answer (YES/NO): YES